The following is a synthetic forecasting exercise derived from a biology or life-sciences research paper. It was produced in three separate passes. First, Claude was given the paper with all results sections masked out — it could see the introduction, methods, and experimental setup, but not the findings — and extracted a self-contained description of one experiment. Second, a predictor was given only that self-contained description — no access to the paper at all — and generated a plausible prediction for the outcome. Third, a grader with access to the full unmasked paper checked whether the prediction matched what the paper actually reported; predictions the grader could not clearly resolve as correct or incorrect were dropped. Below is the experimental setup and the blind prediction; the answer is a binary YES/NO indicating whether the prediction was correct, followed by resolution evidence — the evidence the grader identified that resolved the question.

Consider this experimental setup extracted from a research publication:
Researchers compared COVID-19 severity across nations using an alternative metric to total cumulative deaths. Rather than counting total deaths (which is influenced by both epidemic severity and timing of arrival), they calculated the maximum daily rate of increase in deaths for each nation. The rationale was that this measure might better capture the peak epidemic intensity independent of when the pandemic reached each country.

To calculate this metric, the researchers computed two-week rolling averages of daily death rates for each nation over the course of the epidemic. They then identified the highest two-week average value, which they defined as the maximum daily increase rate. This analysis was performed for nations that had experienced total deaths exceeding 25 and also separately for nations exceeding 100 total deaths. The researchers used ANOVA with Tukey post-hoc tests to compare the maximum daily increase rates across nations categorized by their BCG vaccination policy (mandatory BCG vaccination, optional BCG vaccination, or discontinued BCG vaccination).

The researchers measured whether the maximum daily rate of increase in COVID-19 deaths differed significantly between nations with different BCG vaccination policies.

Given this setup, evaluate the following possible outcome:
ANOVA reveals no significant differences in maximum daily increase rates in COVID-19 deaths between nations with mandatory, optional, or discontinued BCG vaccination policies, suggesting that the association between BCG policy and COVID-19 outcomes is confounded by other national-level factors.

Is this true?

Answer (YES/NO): YES